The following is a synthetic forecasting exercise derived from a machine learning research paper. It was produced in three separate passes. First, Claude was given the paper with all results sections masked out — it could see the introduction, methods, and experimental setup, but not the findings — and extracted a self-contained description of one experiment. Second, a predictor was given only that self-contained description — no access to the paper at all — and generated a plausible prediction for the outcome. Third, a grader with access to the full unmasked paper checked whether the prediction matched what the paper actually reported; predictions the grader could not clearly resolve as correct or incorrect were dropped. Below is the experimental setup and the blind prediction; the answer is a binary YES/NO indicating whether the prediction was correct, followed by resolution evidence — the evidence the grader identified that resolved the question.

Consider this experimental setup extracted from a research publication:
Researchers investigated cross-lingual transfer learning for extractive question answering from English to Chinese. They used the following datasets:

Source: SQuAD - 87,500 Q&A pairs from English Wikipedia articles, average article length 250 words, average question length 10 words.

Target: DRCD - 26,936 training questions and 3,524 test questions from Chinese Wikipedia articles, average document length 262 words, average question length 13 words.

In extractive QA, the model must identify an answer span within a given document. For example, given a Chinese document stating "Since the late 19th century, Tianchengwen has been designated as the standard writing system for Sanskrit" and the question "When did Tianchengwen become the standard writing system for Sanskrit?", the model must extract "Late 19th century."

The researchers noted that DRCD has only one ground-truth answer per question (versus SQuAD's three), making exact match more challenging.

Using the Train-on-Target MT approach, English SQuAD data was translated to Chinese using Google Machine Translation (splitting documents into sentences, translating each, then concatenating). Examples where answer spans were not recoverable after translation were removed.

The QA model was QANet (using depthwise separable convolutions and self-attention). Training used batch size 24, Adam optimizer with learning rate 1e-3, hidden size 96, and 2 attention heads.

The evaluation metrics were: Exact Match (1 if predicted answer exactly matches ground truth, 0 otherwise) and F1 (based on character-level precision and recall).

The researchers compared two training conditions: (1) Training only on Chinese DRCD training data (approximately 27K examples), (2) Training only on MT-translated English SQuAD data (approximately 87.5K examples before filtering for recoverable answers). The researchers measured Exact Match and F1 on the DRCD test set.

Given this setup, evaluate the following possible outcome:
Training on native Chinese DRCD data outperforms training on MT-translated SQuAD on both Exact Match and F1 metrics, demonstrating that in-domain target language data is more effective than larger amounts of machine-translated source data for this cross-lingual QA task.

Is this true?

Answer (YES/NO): YES